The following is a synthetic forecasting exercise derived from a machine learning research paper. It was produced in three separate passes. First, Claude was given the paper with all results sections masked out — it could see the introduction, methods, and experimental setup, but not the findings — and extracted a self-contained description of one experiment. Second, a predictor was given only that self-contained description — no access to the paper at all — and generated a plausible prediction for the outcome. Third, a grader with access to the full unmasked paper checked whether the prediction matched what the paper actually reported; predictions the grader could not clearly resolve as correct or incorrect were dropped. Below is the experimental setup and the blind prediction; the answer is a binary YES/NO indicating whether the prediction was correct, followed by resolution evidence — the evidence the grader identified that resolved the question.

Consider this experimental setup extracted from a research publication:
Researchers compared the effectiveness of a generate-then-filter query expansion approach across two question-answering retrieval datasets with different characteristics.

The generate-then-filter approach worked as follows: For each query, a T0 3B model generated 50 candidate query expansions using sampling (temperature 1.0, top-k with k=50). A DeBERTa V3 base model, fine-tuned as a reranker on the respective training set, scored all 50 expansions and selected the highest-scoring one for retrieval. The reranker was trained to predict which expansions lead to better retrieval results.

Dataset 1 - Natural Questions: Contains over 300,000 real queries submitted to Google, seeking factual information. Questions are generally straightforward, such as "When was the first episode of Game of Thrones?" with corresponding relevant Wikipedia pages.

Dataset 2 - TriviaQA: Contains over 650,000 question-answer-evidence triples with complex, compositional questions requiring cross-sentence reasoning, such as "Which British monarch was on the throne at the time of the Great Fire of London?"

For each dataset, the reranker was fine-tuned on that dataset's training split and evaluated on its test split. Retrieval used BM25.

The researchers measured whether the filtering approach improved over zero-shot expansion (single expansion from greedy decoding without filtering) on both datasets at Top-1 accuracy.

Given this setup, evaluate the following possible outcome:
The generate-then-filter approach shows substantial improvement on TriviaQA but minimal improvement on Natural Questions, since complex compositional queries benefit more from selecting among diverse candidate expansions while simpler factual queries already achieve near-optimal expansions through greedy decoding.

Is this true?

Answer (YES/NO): NO